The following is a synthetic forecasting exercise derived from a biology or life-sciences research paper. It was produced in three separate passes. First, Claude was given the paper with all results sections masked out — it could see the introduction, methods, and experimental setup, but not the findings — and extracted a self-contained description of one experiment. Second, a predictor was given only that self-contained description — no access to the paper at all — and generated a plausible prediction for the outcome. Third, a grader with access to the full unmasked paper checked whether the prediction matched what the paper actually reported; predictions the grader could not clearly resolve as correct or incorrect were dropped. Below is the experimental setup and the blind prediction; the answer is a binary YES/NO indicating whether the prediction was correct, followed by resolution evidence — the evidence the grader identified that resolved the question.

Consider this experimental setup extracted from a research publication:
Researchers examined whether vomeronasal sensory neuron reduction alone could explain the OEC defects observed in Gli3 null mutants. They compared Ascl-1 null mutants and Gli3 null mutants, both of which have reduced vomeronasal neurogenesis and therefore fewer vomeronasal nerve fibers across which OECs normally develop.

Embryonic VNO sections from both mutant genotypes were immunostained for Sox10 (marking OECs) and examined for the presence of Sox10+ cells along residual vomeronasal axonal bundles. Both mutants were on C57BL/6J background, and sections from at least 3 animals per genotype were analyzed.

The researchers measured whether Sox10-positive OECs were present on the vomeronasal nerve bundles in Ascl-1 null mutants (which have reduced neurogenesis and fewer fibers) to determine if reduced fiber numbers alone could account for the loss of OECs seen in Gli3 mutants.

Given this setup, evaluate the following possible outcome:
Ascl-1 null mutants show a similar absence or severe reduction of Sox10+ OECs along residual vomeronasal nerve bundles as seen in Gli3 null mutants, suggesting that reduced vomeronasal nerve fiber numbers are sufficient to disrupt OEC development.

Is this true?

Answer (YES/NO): NO